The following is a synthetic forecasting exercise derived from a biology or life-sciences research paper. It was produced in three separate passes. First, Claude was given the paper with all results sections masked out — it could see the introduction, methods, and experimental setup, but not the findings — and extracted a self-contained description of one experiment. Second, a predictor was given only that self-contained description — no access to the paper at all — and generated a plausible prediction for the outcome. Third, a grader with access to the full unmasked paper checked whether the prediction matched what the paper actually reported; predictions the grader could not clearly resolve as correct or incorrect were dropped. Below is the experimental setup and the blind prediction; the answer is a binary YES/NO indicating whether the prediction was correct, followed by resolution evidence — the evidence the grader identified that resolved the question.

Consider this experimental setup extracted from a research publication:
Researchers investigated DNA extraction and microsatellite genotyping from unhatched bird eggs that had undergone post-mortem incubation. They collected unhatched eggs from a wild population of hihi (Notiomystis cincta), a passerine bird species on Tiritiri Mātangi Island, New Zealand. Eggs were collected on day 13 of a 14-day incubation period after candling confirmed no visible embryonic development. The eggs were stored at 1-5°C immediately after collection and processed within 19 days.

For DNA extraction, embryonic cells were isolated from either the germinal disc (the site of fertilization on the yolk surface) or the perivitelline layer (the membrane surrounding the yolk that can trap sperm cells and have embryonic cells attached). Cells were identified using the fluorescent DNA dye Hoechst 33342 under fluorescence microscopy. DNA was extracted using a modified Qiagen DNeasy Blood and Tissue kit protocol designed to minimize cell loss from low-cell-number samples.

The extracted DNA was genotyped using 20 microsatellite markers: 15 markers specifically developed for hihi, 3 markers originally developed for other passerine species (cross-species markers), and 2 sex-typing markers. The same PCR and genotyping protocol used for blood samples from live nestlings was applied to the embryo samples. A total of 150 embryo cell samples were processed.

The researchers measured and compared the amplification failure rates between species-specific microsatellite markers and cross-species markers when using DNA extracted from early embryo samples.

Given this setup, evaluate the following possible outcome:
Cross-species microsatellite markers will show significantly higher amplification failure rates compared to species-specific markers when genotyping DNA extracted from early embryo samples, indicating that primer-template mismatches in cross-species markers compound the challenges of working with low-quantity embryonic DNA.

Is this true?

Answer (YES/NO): YES